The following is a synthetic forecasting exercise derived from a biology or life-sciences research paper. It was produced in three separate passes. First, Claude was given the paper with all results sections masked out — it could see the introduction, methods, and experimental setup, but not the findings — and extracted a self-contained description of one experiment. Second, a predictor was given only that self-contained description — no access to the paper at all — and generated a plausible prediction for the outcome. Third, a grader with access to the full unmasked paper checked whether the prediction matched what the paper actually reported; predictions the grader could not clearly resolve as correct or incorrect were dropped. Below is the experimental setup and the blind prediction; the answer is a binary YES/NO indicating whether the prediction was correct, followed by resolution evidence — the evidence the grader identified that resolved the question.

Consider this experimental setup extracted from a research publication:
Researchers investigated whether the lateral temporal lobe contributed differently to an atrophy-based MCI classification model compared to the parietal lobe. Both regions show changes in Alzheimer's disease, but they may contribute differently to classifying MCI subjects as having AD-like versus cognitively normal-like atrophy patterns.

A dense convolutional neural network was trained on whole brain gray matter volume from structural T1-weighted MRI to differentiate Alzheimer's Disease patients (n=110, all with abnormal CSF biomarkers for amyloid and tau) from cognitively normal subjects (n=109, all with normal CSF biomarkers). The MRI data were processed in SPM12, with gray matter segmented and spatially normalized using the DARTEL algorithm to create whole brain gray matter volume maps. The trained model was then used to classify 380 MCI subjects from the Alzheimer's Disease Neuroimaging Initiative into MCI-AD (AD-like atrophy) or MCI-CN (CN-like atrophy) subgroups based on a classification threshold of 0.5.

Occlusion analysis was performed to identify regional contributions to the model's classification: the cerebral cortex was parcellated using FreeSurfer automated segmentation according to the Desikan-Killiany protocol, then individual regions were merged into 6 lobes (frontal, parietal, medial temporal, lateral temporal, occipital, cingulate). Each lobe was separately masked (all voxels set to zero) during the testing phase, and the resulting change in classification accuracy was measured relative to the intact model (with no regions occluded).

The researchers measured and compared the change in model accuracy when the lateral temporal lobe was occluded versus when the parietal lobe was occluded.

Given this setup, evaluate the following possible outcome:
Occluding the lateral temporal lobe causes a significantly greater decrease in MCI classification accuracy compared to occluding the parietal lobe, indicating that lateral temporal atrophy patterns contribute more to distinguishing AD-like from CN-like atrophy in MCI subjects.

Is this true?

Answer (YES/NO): YES